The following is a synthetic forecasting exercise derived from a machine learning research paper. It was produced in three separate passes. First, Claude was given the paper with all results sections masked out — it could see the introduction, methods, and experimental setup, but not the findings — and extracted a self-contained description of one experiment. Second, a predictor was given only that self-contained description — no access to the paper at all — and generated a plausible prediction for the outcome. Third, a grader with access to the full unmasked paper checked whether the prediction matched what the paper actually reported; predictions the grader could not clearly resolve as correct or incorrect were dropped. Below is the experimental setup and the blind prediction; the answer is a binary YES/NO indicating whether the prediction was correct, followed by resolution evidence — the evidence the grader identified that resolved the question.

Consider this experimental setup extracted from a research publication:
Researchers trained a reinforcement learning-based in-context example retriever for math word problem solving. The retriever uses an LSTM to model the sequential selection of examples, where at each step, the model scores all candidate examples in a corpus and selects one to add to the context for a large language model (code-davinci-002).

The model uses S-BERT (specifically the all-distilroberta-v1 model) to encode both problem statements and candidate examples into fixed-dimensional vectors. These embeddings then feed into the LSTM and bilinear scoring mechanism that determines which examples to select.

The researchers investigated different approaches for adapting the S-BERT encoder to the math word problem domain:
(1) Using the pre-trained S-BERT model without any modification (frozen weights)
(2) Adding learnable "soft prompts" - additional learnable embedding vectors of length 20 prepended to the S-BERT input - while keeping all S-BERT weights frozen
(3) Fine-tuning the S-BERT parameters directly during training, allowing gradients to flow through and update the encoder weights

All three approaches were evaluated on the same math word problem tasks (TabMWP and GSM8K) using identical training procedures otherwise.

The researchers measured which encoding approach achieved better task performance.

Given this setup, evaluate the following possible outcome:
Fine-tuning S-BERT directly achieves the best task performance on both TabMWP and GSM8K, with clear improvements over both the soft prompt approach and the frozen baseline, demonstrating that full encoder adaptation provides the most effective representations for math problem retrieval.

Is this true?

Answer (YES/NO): NO